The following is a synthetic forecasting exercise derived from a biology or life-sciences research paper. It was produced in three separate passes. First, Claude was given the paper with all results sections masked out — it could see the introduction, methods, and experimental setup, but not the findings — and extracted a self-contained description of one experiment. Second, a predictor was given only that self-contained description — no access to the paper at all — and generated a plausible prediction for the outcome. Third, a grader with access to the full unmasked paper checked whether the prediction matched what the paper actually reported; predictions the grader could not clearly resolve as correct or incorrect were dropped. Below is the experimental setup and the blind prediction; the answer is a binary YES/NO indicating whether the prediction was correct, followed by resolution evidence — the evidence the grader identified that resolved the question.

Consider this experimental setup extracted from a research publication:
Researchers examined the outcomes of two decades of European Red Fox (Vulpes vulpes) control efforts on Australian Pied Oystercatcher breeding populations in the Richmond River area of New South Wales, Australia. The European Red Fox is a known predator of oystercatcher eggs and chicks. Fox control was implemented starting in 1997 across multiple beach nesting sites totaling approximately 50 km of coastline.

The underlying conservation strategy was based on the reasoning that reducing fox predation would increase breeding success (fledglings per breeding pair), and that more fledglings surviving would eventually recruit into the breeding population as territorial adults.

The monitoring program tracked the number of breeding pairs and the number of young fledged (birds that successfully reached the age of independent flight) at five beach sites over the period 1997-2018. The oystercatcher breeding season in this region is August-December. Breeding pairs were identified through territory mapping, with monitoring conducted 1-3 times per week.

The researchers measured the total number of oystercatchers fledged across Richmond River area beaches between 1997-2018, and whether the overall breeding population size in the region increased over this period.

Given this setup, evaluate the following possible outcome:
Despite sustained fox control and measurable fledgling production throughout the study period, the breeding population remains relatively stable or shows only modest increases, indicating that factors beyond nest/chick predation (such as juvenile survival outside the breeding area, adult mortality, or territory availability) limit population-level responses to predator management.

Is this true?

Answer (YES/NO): YES